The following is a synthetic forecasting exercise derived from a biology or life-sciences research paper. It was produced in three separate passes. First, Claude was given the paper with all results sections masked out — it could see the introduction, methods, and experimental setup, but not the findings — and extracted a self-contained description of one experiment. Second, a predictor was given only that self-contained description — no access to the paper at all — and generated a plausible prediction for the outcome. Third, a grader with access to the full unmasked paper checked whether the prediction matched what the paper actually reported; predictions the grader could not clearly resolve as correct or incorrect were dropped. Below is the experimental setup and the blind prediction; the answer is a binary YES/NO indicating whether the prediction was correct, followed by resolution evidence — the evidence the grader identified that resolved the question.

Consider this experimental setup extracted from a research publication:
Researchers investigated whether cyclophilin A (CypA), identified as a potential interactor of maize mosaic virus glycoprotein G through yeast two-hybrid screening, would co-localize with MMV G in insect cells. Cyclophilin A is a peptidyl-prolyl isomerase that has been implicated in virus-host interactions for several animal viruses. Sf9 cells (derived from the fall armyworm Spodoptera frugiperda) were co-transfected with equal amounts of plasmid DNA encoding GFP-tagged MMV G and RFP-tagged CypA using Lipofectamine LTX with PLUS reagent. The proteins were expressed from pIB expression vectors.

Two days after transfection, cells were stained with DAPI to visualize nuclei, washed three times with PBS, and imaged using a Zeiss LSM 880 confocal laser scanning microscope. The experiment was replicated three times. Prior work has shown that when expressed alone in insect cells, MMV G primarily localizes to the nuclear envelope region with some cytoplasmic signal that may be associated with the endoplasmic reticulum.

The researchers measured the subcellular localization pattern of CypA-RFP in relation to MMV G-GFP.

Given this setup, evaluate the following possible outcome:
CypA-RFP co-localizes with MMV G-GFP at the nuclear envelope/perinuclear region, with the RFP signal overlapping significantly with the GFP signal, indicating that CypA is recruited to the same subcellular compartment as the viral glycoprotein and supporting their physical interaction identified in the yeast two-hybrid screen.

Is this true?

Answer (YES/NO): NO